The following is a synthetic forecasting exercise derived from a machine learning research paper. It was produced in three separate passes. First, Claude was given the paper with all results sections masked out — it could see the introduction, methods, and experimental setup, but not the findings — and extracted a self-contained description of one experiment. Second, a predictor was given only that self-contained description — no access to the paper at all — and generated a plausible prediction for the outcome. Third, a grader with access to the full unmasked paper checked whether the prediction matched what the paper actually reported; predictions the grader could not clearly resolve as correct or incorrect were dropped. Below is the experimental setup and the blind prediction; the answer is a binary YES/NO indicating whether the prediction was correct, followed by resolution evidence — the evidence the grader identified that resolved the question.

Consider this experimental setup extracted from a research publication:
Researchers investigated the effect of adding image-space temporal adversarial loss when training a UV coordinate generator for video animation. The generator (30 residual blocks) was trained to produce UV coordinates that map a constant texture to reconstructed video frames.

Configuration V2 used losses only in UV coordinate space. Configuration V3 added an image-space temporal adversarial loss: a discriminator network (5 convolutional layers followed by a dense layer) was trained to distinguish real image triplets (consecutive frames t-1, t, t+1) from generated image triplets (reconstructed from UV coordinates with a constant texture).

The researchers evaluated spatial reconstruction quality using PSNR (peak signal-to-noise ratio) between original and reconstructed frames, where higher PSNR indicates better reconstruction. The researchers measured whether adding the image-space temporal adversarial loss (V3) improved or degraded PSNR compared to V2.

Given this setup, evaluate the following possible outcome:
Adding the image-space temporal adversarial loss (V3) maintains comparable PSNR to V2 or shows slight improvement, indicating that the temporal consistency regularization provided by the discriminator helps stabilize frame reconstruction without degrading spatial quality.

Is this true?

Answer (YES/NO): NO